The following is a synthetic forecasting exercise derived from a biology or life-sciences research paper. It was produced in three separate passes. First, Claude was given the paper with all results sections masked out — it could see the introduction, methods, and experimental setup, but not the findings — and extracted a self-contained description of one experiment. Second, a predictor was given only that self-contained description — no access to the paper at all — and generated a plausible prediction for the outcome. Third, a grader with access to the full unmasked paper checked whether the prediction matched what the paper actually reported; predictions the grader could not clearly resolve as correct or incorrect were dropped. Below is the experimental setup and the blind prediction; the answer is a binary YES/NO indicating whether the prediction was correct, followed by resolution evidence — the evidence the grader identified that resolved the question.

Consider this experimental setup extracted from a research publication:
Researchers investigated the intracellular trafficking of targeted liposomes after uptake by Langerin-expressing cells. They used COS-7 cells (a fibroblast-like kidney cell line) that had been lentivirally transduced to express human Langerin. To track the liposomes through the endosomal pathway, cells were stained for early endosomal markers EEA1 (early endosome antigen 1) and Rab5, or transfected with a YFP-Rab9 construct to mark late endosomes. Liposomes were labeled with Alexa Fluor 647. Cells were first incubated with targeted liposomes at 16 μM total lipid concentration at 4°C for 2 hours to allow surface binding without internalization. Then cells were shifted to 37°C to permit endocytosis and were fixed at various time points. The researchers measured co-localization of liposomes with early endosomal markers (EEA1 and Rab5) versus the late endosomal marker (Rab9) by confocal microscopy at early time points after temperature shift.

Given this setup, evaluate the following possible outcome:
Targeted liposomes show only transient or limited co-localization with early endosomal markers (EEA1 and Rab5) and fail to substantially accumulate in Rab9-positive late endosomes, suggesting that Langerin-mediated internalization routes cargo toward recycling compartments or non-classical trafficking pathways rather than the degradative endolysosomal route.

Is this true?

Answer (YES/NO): NO